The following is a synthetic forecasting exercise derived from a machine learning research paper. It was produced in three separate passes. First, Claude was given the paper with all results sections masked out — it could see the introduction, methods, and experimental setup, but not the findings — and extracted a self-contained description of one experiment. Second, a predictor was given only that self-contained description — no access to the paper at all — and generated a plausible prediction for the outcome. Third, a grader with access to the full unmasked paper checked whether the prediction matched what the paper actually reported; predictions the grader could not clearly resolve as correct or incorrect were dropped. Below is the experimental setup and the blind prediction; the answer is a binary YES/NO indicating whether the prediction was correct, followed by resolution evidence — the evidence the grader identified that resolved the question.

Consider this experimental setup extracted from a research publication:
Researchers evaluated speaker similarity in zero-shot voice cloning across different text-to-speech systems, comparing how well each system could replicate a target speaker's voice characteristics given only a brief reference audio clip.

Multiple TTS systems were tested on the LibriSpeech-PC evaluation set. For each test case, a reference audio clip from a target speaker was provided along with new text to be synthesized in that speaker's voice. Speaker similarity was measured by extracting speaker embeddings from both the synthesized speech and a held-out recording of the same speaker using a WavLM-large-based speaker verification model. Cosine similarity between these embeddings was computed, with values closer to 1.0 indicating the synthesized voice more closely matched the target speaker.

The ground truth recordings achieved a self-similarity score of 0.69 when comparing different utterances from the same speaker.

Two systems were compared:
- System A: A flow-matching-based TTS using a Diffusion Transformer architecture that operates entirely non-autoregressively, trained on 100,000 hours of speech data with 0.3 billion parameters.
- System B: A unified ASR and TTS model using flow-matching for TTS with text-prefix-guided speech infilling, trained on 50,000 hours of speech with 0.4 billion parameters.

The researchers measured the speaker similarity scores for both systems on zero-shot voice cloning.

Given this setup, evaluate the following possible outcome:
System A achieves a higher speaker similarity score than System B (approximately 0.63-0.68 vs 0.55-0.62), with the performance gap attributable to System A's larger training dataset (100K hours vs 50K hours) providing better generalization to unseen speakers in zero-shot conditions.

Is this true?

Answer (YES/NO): NO